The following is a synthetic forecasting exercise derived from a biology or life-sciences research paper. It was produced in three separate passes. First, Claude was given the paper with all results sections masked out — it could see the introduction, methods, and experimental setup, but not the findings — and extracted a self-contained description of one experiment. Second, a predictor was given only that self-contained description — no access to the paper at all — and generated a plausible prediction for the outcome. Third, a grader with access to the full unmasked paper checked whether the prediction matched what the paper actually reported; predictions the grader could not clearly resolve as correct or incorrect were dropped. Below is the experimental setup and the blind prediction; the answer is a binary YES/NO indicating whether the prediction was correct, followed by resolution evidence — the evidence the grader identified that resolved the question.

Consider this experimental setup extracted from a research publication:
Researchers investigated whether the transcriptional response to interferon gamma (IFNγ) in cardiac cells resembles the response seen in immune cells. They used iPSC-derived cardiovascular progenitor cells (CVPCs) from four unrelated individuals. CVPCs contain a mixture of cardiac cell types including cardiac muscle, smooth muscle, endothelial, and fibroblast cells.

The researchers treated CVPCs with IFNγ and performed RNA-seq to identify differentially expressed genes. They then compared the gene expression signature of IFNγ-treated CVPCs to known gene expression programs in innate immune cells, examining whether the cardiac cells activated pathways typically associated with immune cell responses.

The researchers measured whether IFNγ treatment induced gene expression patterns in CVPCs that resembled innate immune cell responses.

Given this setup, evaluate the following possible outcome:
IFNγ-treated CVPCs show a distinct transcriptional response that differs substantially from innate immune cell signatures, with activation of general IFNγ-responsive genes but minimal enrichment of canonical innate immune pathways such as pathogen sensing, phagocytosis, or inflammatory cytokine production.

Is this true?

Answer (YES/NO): NO